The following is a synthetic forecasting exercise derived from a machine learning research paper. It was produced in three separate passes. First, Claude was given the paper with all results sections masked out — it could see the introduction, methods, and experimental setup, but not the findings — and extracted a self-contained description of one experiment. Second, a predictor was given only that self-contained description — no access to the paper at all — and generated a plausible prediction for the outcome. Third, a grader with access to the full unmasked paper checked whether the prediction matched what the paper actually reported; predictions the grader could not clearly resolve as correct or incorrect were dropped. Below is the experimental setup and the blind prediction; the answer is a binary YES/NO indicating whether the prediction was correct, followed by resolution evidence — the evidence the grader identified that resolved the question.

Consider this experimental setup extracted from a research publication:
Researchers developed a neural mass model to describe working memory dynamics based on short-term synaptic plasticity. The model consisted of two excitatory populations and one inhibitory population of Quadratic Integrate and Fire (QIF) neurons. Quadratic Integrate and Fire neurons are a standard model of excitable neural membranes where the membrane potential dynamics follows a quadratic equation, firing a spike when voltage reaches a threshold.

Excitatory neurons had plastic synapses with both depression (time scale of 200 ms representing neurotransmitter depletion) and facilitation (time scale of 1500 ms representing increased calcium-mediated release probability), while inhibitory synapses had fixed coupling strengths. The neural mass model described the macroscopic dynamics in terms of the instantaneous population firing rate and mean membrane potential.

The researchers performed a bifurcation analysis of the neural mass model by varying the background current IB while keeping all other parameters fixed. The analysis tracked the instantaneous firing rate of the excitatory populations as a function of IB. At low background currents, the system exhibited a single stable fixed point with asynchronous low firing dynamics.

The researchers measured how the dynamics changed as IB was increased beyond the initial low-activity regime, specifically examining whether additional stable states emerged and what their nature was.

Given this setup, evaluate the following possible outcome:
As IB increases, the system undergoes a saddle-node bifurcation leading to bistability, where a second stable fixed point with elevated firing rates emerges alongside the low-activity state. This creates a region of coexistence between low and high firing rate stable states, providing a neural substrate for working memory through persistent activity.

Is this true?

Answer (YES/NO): YES